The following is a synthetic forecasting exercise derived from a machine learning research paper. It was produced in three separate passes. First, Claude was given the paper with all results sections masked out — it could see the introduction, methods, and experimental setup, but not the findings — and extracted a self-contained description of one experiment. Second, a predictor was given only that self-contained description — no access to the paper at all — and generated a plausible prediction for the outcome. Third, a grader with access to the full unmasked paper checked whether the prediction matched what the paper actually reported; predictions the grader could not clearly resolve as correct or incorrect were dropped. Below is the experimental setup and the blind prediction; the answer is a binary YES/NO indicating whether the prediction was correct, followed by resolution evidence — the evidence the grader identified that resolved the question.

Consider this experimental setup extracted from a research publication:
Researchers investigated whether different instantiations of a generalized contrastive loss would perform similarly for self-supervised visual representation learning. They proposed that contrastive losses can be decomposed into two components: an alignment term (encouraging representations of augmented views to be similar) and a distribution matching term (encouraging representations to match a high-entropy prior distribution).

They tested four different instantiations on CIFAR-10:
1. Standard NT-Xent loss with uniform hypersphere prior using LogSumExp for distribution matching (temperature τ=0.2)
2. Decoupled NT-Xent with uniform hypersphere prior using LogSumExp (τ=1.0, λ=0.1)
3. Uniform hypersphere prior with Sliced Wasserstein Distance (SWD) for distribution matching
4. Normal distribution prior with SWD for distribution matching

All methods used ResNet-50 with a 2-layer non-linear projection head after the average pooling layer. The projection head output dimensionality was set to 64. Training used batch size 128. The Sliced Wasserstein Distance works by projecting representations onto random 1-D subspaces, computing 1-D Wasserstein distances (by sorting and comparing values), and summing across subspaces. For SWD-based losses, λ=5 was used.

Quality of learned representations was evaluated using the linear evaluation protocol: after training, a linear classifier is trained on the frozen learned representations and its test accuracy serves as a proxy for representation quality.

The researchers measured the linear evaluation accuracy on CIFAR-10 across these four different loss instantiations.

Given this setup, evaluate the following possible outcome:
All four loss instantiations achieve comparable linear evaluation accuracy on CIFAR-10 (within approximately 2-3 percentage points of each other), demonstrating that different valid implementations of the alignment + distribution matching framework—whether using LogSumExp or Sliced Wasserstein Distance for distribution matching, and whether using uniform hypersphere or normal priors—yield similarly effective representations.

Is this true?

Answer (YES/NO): YES